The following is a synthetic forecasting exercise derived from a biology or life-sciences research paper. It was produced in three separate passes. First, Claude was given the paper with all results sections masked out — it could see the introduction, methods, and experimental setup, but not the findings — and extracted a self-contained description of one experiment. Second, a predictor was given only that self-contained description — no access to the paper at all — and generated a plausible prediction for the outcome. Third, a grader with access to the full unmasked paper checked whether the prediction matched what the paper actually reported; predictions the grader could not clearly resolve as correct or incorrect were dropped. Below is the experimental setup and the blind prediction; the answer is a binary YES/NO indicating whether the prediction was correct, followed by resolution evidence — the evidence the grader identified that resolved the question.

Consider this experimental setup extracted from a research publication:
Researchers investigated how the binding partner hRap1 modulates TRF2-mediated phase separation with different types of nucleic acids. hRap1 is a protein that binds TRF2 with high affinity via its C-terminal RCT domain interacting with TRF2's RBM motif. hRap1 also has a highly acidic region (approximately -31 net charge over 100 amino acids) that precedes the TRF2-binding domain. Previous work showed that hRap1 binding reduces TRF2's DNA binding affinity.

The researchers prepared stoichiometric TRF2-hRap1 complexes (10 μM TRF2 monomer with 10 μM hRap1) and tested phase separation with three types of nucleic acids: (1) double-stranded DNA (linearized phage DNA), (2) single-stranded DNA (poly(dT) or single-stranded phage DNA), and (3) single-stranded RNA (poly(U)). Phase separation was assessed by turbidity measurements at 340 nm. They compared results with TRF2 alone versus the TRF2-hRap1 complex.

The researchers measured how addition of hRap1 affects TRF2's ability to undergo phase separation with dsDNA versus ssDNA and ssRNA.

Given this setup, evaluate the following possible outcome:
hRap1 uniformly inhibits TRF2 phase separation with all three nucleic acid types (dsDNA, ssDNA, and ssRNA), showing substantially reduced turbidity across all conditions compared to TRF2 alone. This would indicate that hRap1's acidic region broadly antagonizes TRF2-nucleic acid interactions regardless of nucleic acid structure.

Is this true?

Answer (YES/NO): NO